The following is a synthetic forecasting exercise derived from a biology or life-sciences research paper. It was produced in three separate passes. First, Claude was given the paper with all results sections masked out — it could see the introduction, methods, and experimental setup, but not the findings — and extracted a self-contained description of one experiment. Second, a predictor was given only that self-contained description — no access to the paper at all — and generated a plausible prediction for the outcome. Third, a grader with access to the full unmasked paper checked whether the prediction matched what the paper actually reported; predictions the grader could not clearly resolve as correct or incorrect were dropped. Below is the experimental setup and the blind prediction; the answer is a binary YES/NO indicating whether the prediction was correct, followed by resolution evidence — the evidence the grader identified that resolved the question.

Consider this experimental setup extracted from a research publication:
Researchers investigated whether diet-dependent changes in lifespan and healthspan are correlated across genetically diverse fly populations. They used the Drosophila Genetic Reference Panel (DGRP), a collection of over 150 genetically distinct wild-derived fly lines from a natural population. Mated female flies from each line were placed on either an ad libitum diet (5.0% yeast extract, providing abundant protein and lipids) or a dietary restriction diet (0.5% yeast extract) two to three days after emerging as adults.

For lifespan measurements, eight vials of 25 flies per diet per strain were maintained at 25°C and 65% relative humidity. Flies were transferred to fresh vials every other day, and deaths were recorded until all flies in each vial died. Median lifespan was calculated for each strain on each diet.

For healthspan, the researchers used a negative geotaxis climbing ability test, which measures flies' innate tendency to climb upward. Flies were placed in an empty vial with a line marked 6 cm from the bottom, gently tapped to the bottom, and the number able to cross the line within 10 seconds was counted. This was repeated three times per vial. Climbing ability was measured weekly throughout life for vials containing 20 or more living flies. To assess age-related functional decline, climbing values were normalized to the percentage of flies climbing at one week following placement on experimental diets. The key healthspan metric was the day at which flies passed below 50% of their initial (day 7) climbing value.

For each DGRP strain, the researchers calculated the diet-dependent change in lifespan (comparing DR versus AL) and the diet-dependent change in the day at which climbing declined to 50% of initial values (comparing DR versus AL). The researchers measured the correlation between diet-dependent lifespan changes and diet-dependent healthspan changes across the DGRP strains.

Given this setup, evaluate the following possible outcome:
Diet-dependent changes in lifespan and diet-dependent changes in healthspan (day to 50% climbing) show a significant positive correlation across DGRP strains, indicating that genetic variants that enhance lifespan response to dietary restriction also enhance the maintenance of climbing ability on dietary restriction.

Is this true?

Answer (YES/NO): NO